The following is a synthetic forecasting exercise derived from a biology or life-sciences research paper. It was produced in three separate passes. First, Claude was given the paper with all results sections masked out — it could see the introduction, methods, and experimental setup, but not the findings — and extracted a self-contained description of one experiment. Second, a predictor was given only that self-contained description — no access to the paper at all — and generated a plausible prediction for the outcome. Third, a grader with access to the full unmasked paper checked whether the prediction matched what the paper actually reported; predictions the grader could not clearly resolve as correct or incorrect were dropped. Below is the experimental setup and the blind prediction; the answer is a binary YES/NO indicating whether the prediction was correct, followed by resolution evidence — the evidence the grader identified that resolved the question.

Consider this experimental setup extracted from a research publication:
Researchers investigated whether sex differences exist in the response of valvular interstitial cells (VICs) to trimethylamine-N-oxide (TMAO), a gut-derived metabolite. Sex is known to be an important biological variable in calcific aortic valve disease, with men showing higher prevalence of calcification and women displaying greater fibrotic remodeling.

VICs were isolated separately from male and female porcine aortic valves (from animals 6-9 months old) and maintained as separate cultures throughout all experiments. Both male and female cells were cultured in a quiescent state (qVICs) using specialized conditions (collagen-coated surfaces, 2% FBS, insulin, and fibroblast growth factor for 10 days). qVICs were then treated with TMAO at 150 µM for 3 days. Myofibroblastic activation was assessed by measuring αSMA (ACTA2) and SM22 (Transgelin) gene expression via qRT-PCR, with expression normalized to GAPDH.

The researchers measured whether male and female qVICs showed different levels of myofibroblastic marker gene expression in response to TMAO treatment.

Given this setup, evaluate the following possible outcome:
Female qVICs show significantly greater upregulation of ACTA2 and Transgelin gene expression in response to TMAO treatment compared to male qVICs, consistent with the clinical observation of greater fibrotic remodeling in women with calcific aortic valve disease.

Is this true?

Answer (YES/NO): NO